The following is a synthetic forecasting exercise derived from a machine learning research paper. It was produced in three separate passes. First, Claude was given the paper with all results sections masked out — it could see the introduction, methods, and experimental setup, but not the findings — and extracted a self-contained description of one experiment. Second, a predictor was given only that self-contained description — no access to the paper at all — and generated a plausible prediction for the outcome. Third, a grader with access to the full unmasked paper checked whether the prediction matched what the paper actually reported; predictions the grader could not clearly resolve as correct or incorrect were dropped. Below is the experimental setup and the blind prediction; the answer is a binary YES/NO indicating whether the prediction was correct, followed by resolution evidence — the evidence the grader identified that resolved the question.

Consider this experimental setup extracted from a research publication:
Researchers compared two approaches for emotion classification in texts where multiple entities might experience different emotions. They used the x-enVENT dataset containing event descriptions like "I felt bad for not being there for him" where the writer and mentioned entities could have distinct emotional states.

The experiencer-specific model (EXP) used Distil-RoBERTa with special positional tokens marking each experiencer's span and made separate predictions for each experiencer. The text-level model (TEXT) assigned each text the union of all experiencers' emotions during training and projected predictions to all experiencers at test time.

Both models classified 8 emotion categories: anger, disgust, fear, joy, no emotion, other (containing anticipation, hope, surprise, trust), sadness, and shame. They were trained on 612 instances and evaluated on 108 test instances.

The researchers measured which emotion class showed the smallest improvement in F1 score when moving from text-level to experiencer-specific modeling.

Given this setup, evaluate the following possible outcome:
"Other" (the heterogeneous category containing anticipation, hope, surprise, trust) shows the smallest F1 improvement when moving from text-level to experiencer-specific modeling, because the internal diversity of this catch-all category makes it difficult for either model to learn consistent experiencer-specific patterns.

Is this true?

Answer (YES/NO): YES